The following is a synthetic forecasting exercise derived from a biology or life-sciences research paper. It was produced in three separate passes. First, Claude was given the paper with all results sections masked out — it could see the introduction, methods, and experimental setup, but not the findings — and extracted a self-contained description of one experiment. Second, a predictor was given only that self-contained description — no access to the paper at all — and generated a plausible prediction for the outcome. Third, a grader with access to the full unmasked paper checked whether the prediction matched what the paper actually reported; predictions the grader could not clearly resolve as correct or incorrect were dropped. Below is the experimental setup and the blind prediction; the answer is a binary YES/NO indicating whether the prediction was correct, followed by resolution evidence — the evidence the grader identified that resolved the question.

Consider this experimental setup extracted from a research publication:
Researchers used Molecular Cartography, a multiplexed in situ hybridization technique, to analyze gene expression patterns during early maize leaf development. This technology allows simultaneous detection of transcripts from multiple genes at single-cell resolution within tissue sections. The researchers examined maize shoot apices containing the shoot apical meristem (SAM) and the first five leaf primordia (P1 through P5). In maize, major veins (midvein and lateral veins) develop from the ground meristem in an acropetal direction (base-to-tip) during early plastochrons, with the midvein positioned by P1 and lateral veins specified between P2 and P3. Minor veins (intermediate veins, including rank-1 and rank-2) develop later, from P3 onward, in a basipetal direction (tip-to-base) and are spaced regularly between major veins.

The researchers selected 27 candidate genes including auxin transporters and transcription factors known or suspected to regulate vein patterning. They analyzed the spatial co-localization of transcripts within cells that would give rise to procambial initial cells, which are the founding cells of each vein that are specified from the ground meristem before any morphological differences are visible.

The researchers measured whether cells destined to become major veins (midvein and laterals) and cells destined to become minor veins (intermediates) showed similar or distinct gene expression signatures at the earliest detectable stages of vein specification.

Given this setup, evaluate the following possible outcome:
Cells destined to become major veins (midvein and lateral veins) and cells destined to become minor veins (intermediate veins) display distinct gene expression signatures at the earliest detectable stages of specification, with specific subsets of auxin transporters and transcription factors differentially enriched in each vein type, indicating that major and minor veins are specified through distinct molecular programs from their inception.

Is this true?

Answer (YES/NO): YES